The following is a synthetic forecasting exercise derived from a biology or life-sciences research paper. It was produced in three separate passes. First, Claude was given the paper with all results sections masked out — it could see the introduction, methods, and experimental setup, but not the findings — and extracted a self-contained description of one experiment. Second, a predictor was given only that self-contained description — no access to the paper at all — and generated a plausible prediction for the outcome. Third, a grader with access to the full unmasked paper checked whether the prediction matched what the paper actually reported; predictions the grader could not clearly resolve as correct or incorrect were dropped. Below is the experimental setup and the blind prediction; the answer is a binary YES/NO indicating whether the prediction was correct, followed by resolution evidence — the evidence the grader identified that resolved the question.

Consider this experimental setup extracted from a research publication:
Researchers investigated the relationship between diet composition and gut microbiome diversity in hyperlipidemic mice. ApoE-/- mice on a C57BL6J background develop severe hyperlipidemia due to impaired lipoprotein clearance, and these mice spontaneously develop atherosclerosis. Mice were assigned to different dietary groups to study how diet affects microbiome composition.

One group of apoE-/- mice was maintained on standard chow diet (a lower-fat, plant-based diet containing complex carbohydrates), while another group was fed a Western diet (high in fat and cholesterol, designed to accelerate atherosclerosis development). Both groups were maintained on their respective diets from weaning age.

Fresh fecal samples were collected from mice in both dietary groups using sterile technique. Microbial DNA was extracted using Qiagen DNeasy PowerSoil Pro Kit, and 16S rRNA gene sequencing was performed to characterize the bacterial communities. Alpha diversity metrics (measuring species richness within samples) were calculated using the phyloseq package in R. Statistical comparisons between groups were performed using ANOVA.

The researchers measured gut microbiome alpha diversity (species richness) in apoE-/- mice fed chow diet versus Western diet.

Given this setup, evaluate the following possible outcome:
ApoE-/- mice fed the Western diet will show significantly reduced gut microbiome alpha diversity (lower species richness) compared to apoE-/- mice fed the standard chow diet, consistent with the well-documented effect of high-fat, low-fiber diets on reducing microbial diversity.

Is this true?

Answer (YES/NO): YES